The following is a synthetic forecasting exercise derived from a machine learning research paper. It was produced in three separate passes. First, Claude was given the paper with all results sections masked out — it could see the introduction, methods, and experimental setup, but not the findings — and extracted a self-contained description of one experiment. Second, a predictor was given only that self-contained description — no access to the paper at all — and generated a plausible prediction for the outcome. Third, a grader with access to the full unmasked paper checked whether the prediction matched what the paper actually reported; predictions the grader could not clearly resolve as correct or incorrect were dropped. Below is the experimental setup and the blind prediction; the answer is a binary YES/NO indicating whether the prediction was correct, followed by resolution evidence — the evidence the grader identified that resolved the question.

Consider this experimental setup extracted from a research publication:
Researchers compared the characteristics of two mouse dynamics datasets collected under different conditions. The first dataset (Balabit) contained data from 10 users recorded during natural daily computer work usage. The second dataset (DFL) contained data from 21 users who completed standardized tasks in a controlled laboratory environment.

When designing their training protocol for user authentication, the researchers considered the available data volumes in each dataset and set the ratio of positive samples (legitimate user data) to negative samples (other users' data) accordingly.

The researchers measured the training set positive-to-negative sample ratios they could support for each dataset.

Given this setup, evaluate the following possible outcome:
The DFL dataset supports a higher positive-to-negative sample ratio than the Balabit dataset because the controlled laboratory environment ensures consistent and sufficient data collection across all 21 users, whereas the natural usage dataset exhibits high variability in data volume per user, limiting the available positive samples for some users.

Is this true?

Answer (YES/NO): YES